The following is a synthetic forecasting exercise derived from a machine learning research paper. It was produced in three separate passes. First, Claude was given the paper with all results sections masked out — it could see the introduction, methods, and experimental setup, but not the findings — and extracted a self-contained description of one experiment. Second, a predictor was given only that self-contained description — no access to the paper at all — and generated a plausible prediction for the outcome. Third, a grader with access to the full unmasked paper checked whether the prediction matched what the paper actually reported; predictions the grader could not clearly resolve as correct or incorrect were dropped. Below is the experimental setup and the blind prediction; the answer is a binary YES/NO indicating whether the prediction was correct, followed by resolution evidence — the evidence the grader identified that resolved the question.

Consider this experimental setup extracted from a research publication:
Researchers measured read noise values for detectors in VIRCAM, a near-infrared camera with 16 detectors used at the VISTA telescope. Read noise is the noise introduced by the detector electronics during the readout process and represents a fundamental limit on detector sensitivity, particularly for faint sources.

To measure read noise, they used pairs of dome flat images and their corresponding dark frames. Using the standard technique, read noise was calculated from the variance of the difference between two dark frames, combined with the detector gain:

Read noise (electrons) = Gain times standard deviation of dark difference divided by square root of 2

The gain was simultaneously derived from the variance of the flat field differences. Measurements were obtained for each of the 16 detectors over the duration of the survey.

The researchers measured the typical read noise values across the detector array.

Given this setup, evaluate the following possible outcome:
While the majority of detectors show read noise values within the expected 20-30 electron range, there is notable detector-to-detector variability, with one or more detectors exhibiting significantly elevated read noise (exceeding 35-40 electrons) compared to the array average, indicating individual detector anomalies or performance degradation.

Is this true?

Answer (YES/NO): NO